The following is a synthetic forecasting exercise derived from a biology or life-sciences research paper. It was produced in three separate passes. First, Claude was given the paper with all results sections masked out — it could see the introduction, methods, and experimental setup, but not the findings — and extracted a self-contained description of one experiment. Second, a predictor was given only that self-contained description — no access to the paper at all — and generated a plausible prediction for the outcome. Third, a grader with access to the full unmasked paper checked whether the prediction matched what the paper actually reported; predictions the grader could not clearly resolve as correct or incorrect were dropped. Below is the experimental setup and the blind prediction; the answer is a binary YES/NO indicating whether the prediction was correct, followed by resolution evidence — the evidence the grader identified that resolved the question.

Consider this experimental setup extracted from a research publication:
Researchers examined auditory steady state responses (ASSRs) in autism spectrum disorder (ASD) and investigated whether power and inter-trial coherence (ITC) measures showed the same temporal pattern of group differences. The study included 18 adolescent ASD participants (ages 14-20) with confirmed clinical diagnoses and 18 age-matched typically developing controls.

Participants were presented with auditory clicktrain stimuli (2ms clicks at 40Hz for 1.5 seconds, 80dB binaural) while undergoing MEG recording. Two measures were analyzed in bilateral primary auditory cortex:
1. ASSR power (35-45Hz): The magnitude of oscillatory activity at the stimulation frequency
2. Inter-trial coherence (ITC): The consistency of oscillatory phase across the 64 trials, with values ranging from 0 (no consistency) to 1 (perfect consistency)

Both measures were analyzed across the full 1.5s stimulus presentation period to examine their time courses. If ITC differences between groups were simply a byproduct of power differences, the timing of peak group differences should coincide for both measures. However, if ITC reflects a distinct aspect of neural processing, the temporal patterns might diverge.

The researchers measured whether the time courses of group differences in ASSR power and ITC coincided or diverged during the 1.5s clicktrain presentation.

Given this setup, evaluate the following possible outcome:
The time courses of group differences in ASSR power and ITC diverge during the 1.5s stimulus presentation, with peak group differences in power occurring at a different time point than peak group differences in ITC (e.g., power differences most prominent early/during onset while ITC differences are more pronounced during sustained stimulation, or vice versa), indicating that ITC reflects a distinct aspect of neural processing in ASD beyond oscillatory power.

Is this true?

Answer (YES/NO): YES